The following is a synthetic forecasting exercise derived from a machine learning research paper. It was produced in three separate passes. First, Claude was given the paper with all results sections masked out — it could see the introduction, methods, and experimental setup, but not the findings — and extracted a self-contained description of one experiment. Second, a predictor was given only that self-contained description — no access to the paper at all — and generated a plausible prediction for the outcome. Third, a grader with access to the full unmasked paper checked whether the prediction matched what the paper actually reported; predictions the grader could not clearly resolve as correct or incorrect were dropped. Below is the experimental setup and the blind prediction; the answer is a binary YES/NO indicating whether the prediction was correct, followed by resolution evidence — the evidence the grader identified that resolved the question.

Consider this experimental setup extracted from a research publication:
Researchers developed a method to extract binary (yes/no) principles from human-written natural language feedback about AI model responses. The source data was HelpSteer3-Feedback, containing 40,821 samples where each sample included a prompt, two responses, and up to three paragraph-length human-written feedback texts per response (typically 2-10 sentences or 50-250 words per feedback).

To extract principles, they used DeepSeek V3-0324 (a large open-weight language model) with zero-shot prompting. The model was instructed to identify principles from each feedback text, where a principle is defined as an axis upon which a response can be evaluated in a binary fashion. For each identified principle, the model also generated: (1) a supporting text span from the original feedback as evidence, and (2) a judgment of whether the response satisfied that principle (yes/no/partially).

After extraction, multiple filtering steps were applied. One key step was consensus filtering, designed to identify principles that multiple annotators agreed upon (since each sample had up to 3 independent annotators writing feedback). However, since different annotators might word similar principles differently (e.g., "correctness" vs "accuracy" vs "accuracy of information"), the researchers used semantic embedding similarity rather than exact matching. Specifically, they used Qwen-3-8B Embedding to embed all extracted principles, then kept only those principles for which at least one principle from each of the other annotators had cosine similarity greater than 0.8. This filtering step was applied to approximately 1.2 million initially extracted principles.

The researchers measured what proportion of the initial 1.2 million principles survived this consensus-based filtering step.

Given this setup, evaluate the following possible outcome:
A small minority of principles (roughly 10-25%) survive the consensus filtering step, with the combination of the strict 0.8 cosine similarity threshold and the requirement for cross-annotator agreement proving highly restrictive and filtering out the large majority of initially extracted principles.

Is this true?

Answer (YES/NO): NO